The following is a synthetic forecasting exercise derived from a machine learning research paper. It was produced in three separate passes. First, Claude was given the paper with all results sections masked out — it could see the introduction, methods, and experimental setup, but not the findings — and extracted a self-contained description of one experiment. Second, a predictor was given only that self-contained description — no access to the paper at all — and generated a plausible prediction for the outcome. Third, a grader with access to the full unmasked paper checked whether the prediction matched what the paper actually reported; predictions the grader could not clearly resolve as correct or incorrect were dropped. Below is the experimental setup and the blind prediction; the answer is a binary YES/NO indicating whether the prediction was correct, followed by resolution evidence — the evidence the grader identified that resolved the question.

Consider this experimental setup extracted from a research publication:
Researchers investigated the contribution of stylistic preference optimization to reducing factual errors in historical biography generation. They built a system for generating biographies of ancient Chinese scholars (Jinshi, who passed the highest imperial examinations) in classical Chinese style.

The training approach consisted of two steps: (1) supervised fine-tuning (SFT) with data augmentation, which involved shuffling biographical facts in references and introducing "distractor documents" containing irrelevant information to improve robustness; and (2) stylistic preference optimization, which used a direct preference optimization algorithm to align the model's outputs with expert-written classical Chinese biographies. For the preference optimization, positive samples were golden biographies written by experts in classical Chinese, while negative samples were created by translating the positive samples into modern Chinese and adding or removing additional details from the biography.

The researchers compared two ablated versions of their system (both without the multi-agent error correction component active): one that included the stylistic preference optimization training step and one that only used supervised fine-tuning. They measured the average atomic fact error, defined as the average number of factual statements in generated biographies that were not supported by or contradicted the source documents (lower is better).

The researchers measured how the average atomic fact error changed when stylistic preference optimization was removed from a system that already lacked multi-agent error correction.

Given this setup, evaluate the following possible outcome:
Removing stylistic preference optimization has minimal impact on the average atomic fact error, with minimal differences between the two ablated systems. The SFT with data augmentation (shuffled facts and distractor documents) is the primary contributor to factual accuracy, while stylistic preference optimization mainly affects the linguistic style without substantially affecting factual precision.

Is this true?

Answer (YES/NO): NO